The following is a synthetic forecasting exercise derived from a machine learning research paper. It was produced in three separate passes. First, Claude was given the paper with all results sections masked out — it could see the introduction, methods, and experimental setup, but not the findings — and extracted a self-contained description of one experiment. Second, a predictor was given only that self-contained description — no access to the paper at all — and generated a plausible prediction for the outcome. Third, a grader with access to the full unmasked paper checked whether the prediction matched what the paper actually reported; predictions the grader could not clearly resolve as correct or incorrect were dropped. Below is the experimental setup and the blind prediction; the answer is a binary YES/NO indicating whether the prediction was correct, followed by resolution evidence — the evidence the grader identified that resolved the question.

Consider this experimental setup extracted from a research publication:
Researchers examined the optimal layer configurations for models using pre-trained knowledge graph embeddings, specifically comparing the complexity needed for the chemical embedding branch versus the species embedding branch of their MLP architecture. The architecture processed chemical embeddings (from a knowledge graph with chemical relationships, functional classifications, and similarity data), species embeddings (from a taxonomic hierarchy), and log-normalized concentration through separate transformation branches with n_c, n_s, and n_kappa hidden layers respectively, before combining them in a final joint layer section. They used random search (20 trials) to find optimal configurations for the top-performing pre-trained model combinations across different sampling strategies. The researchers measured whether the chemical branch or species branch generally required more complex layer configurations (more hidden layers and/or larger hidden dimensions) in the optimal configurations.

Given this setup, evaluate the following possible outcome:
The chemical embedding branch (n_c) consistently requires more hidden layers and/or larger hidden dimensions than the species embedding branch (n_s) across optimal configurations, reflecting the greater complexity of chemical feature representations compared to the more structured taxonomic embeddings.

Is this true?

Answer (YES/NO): YES